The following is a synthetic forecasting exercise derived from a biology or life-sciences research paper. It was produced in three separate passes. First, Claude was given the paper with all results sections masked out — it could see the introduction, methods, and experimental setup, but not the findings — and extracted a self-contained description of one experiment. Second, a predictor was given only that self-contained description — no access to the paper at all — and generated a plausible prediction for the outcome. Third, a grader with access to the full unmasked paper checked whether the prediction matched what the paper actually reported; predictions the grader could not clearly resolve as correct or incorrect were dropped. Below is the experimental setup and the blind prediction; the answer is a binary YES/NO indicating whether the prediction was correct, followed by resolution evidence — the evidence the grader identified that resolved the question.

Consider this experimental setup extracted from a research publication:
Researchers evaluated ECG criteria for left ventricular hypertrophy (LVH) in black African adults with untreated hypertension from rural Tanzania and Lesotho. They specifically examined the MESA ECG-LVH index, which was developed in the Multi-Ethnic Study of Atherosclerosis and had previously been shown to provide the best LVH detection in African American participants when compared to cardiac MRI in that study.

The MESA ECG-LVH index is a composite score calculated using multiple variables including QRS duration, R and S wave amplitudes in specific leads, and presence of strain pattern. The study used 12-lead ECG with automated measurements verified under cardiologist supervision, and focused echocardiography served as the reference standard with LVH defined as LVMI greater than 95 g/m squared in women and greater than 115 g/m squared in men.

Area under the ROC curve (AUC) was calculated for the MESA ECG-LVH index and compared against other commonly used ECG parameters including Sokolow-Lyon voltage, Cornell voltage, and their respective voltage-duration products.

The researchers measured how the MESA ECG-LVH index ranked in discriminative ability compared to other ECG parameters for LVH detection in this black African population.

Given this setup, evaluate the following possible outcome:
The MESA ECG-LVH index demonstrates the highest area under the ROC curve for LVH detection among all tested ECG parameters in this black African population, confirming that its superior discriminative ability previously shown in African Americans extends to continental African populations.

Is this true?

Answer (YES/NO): NO